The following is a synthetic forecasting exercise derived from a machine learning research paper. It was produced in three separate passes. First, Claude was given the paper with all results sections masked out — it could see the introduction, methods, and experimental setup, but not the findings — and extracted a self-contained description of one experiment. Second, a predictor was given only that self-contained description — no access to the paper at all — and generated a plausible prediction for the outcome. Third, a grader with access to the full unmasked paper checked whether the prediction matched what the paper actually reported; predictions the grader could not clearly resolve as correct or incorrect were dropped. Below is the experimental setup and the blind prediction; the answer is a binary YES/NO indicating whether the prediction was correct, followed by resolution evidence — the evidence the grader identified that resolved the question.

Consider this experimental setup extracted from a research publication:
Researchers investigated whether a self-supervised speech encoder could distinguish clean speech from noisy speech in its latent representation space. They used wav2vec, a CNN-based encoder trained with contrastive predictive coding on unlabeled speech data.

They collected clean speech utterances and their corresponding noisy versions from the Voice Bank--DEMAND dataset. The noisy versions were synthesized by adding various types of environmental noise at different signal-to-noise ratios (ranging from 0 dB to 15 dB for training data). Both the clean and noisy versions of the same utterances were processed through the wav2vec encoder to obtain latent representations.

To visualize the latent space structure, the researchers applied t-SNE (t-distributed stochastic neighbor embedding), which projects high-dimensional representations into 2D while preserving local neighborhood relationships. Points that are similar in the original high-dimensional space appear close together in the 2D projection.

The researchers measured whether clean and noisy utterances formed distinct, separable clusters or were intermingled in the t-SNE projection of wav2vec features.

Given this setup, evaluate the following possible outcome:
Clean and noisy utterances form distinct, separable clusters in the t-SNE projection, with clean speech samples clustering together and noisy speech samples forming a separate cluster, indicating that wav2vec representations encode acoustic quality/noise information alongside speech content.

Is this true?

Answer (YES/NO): YES